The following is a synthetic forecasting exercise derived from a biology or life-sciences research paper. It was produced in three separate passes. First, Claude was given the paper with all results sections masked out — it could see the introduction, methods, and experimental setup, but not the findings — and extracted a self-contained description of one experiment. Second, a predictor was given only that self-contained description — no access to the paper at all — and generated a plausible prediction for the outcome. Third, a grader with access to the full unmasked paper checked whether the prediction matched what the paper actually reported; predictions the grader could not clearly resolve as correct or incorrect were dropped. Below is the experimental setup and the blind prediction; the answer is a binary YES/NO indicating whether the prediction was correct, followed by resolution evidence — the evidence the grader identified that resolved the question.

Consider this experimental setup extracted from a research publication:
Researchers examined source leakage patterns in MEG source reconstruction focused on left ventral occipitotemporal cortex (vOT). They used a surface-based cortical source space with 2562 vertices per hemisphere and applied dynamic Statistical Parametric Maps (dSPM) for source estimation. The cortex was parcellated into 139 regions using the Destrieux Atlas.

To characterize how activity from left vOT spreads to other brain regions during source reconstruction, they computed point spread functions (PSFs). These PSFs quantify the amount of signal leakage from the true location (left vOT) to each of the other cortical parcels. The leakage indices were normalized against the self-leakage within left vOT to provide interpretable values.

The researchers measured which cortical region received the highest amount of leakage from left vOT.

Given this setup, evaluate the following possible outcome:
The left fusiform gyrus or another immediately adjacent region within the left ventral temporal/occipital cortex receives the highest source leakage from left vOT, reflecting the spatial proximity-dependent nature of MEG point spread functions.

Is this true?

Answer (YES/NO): YES